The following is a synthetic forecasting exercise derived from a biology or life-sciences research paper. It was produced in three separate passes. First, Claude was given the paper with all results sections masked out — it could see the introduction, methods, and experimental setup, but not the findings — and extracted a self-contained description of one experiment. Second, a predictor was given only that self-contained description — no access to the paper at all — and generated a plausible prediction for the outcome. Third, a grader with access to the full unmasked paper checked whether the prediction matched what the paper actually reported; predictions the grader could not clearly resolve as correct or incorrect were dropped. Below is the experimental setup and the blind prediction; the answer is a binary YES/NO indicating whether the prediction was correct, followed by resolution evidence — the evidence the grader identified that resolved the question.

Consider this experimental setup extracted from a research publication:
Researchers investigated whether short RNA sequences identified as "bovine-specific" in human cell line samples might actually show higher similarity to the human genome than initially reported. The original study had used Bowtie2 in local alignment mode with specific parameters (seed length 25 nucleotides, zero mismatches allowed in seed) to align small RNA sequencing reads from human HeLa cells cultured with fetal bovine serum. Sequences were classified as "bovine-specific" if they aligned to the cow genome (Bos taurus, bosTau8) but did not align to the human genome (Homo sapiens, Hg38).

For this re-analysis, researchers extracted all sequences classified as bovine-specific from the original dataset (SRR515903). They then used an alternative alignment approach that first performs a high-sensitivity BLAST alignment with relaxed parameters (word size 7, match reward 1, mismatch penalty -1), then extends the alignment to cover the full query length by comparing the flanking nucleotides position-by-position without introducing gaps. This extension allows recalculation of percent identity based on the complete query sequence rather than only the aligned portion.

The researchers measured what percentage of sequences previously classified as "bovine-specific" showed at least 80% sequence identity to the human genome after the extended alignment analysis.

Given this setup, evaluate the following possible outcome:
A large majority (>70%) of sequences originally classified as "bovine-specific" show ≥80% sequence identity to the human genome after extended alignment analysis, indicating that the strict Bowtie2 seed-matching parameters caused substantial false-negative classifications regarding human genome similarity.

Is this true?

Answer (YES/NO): NO